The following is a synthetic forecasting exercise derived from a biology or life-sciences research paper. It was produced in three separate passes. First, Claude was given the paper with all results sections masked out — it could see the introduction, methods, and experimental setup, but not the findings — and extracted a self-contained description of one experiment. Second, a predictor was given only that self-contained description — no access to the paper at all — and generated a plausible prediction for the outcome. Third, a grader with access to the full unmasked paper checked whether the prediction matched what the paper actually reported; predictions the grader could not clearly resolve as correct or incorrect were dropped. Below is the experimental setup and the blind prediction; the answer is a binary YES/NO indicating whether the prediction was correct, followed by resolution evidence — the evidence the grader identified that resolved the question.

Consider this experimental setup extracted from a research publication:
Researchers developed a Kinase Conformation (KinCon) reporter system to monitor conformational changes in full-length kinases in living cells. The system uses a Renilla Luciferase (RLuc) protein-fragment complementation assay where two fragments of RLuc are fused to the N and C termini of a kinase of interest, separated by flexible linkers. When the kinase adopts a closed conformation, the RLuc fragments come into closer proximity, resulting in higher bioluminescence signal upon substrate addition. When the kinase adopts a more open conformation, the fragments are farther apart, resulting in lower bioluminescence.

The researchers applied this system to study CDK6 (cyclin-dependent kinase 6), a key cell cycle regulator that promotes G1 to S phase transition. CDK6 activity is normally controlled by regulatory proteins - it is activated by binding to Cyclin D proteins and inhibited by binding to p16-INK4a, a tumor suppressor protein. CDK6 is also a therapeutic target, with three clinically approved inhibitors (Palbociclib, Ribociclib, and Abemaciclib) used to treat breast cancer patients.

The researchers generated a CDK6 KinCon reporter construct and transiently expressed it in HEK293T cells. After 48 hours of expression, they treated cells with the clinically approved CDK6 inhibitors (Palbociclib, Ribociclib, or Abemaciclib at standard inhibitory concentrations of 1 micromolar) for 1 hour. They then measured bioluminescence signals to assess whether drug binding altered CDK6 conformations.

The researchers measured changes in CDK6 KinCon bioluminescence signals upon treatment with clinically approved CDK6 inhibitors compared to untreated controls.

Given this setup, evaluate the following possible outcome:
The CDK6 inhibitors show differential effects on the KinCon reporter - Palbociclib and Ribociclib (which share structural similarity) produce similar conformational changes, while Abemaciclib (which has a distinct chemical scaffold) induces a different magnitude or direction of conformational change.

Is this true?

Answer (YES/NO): NO